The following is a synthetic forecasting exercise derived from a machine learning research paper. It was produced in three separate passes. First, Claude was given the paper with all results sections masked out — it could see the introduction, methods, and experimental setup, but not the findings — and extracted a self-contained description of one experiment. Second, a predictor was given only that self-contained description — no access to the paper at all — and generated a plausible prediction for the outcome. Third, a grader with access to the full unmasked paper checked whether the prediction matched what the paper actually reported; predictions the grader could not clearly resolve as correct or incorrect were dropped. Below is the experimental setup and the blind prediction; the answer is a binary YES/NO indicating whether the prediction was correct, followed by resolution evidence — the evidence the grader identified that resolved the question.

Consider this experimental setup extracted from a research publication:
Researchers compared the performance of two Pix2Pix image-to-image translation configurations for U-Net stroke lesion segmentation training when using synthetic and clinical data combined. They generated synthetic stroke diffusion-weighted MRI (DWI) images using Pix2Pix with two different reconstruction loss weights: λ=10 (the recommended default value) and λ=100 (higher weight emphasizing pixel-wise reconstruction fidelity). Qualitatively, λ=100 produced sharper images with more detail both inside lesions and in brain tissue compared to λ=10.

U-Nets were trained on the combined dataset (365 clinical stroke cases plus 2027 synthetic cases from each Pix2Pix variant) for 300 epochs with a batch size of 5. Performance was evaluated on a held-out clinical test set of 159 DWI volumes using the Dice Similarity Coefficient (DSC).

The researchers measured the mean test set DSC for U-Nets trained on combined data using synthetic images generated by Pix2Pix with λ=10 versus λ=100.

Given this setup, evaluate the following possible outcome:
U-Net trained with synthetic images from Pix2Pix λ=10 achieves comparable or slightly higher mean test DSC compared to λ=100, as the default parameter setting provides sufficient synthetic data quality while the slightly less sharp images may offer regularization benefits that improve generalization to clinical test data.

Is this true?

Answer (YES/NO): NO